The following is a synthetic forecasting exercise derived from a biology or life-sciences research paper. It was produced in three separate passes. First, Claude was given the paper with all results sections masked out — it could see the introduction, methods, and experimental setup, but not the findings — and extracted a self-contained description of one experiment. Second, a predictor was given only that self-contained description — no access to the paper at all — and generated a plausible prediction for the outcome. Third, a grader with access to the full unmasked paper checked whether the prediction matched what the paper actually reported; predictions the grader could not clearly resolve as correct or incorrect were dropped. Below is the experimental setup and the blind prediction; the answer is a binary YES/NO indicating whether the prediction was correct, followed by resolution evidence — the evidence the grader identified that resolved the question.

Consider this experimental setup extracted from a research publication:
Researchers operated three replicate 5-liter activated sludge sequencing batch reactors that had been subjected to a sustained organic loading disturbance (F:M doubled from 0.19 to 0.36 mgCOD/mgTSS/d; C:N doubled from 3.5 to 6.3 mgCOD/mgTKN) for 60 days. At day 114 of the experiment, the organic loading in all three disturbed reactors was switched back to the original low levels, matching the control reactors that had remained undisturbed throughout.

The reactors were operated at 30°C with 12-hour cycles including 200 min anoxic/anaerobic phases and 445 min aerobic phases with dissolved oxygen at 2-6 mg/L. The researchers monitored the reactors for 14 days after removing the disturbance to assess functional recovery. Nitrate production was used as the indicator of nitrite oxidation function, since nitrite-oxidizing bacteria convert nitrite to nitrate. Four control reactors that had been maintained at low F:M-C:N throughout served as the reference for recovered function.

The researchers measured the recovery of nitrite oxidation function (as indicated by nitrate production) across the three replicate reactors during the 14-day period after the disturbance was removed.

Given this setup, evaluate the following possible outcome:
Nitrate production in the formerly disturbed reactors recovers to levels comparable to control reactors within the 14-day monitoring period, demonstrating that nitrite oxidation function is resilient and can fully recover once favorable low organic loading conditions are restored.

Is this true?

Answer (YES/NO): NO